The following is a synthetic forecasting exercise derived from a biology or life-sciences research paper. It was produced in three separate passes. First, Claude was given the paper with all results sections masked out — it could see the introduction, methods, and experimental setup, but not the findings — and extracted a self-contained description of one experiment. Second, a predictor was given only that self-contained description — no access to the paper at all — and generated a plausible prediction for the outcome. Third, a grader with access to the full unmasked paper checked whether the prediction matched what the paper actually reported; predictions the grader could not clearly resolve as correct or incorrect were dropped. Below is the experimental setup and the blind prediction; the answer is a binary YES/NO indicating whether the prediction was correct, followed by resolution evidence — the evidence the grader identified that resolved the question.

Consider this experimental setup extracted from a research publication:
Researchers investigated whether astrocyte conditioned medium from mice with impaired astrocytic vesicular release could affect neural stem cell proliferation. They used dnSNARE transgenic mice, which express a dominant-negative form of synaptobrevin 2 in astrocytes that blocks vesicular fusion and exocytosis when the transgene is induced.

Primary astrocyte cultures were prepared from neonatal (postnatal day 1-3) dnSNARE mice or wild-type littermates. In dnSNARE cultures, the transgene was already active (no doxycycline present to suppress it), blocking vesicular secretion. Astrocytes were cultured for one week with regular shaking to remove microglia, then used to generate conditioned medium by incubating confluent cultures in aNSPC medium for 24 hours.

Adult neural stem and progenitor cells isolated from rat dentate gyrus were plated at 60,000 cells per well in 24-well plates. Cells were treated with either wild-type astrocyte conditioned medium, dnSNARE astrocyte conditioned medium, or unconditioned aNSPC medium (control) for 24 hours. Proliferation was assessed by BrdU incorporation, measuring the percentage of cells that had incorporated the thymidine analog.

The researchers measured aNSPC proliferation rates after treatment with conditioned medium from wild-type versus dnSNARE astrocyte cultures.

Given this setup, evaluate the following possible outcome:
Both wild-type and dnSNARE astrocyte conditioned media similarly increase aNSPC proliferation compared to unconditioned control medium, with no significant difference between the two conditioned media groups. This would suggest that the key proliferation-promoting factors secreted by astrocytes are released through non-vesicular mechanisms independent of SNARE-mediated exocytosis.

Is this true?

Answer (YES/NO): NO